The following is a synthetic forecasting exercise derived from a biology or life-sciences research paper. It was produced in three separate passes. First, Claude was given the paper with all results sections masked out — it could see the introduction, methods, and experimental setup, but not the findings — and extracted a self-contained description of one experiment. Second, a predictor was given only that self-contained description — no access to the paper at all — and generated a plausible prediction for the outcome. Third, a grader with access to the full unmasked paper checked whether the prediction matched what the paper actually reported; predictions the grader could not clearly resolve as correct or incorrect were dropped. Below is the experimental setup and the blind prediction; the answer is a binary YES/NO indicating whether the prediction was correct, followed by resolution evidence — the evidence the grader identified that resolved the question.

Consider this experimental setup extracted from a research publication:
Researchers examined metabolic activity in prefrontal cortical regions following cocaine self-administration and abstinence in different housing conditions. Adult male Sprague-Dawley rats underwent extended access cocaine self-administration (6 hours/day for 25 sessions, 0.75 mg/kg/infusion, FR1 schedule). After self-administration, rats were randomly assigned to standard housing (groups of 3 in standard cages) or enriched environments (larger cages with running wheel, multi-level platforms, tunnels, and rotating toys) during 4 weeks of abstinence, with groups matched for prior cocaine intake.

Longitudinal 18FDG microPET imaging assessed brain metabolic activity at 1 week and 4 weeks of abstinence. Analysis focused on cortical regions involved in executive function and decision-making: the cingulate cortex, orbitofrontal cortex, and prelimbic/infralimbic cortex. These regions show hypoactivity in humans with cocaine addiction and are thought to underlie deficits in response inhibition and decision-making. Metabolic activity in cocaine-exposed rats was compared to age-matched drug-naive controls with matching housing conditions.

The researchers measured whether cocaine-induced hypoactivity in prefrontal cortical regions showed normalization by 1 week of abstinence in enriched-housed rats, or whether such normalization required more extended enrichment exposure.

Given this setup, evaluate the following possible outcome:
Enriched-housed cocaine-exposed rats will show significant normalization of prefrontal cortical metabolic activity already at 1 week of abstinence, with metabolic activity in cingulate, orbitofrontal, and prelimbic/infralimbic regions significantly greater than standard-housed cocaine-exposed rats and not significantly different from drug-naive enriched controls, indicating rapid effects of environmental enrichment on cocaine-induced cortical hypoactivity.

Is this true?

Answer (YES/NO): NO